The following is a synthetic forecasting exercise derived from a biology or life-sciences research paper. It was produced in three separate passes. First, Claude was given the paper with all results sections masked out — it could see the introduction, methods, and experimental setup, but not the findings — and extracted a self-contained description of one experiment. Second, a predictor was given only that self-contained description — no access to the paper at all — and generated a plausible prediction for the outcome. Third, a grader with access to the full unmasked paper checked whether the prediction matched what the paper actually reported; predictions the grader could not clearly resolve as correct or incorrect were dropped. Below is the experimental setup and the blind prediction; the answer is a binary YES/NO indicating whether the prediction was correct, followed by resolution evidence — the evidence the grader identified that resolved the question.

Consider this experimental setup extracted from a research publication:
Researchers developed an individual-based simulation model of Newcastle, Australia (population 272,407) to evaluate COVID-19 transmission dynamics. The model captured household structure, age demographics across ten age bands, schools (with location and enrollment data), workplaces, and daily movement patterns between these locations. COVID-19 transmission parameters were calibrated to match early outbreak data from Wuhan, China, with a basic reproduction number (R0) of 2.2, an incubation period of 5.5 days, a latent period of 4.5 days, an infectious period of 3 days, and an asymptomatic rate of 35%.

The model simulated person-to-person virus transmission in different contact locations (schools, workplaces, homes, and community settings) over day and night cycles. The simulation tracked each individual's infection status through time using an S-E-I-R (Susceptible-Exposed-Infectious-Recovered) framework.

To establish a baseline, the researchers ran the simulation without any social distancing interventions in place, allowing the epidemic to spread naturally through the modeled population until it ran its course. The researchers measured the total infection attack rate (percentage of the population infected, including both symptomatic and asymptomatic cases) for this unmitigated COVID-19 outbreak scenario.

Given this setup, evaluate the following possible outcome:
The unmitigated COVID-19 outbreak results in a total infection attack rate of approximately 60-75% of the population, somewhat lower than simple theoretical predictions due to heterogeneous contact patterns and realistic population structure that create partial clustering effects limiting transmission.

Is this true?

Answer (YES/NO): YES